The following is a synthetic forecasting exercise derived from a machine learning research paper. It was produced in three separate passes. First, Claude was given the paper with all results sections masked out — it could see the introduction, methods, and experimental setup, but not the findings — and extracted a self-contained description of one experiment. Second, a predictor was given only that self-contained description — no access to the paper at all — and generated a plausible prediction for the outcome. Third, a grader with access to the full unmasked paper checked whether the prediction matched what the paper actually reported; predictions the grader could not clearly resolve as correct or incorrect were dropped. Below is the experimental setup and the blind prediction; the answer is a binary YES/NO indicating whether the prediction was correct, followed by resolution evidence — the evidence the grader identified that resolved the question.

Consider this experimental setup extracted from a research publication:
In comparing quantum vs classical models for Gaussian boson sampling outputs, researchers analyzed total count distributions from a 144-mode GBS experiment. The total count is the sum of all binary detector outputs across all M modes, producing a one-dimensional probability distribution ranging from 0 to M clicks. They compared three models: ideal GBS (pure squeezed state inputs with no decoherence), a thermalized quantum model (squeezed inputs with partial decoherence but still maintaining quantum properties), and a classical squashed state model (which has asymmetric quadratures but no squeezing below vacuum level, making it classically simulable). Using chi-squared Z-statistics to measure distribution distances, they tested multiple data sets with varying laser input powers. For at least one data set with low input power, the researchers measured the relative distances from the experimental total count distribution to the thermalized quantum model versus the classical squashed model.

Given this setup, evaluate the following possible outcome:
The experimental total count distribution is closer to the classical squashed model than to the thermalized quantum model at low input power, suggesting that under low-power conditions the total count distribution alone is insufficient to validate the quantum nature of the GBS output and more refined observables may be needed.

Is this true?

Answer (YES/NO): NO